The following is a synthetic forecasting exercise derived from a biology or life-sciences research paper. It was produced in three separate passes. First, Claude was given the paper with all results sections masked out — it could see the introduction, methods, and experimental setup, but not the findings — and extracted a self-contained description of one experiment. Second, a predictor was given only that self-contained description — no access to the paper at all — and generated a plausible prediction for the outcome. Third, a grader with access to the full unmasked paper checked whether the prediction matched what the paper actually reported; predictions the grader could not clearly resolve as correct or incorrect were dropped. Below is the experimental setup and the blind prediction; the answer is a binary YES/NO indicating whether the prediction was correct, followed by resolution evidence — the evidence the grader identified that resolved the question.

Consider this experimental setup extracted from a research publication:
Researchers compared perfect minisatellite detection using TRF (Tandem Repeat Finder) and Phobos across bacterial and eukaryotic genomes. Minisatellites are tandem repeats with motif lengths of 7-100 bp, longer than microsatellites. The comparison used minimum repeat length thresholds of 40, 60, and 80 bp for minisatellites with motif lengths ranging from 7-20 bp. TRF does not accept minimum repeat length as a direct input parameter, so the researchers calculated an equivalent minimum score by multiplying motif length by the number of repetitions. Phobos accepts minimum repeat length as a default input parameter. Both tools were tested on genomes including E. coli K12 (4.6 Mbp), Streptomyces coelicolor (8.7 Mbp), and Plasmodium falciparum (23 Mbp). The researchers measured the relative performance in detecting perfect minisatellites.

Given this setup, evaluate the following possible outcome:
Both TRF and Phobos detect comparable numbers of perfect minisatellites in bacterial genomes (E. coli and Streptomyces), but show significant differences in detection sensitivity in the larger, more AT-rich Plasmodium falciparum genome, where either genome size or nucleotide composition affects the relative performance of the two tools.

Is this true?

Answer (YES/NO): NO